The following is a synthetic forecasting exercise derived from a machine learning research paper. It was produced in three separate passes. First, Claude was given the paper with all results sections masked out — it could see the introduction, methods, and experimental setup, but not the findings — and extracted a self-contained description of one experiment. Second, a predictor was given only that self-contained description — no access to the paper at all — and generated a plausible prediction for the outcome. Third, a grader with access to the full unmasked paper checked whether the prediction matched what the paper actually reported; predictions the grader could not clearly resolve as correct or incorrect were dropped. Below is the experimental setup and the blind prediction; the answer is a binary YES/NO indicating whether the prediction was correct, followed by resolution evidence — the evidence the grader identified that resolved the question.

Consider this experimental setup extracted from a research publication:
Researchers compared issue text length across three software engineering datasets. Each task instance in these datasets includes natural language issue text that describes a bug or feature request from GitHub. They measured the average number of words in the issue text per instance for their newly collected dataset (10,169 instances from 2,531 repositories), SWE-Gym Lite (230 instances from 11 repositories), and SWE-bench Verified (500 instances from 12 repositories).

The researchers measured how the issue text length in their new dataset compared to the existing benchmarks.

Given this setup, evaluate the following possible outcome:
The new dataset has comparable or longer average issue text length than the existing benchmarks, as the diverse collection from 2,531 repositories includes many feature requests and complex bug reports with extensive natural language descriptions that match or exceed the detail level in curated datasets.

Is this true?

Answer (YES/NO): NO